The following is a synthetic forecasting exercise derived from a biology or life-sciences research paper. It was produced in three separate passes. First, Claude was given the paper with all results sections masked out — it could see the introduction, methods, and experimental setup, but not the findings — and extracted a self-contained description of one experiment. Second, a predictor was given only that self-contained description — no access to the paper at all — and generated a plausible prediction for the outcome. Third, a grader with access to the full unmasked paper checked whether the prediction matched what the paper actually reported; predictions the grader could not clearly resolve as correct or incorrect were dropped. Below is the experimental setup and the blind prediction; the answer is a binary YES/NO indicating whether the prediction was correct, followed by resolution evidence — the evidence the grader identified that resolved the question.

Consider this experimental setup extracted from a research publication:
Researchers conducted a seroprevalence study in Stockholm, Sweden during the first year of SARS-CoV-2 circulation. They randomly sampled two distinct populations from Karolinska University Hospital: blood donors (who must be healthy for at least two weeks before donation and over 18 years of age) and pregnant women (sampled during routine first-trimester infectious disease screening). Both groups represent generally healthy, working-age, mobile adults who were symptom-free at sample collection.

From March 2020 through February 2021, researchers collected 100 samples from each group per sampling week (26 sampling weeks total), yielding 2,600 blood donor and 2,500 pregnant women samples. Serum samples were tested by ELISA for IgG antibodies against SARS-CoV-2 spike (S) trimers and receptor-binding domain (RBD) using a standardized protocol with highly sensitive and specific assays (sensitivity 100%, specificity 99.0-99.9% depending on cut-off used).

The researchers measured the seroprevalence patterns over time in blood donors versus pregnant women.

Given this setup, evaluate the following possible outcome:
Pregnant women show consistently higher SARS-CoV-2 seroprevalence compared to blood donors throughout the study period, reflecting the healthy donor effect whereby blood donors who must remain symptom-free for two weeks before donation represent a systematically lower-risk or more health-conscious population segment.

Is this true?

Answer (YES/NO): NO